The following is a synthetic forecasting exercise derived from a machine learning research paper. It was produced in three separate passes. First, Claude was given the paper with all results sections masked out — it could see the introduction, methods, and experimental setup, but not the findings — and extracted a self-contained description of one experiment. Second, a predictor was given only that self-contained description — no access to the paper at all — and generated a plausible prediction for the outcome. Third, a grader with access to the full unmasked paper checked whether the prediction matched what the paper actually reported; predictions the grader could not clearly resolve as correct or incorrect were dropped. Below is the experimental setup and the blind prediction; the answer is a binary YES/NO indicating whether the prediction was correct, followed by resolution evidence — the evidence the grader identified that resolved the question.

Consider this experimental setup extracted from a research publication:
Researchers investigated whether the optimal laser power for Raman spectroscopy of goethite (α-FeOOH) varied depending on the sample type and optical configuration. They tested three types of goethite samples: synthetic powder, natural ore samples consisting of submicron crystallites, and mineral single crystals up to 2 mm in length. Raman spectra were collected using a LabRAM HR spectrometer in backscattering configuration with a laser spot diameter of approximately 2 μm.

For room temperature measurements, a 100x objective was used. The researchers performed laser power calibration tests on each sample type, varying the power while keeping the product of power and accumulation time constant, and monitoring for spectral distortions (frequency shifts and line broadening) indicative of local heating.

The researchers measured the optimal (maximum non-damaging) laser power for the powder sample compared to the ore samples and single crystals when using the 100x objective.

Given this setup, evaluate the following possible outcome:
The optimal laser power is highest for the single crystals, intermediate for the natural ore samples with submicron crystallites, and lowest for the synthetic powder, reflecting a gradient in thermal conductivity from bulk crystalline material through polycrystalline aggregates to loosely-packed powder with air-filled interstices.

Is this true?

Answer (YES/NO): NO